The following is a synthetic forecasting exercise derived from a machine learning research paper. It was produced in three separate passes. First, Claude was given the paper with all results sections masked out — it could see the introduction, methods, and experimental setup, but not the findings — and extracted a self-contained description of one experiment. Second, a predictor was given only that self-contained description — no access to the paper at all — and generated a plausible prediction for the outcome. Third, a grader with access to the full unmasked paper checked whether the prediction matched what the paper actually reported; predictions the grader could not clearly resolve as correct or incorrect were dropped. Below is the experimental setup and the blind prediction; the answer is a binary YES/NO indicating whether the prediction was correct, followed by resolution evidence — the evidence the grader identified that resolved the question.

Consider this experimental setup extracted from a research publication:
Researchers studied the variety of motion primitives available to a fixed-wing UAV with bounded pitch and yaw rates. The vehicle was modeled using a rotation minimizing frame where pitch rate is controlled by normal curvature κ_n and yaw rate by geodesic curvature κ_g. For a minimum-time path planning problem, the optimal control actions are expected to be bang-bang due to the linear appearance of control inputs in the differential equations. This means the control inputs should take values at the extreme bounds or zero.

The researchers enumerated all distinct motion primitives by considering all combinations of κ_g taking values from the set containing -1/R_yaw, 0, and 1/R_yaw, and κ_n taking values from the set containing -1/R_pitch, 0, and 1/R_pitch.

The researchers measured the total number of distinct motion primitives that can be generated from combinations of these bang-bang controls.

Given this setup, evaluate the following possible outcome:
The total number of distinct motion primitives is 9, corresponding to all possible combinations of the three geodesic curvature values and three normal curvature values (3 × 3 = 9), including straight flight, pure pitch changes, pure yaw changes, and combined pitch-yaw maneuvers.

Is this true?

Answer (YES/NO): YES